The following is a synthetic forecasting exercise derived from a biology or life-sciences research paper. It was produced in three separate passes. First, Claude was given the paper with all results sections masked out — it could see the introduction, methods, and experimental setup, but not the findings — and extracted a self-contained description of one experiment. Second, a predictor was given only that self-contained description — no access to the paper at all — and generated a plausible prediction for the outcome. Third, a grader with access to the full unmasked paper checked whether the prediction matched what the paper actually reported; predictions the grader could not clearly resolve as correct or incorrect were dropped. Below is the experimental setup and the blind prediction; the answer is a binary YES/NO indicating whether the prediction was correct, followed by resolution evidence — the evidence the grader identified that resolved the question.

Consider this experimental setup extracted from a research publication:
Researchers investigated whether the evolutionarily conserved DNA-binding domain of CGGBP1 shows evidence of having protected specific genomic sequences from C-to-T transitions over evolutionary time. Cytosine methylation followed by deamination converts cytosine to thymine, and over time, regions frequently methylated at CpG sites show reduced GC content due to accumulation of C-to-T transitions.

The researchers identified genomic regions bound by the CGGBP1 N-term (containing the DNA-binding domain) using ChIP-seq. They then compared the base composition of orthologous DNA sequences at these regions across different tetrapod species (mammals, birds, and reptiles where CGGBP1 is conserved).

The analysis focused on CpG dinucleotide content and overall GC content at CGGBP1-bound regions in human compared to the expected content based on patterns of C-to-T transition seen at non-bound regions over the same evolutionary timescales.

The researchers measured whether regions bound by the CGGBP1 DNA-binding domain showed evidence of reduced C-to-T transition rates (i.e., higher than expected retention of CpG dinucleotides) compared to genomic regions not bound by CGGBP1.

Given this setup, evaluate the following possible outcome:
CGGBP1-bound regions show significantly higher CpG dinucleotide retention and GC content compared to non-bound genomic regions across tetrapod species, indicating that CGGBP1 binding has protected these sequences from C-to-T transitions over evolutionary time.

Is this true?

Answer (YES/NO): YES